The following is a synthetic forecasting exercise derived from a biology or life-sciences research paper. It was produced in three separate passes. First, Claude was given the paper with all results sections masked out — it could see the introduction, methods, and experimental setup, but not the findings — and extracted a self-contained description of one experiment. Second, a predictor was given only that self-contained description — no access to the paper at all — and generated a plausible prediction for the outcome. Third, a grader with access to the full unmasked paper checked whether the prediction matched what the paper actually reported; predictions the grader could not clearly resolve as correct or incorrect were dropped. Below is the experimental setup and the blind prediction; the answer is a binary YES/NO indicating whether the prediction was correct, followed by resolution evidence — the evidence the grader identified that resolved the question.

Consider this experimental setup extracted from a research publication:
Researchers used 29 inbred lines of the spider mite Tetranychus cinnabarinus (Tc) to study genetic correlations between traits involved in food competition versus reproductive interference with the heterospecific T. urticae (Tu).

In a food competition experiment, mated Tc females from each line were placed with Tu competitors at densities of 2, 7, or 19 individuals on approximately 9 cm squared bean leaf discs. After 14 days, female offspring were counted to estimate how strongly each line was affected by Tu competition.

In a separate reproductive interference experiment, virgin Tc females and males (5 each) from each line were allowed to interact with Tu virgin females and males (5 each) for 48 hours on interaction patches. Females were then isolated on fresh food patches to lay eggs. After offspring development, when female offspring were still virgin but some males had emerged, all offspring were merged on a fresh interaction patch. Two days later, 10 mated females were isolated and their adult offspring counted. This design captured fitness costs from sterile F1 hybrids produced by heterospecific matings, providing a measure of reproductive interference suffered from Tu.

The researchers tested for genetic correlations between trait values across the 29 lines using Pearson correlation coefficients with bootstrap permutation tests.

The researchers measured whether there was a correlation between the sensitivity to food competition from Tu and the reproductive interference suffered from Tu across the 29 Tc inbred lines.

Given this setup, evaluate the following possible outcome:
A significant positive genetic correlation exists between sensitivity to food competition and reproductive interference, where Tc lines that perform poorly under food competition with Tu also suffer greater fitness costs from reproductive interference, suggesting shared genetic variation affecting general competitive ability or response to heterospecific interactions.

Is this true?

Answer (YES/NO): NO